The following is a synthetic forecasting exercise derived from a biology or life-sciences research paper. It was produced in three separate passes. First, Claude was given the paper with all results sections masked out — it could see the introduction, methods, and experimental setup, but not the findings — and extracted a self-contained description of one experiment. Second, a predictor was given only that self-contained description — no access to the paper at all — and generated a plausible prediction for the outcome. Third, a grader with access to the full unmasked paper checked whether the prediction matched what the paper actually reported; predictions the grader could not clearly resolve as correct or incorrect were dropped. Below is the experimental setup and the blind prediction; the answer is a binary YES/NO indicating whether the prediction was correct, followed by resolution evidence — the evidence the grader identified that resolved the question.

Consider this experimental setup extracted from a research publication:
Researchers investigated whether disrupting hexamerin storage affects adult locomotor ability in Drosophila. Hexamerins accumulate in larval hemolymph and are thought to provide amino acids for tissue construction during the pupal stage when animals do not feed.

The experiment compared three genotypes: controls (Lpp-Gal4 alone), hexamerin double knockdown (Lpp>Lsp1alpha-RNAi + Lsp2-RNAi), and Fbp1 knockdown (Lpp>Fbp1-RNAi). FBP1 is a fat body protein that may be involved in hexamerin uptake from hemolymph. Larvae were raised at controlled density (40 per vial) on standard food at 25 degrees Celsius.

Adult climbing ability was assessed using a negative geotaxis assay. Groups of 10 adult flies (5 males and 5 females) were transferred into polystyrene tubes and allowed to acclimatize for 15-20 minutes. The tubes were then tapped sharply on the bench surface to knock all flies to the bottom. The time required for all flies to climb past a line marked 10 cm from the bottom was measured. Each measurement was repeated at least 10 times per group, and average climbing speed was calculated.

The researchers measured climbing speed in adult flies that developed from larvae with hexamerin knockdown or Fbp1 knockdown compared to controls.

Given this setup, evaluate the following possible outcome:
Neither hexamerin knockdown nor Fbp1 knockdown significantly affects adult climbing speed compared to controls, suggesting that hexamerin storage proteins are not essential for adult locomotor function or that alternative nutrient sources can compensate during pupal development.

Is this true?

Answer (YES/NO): NO